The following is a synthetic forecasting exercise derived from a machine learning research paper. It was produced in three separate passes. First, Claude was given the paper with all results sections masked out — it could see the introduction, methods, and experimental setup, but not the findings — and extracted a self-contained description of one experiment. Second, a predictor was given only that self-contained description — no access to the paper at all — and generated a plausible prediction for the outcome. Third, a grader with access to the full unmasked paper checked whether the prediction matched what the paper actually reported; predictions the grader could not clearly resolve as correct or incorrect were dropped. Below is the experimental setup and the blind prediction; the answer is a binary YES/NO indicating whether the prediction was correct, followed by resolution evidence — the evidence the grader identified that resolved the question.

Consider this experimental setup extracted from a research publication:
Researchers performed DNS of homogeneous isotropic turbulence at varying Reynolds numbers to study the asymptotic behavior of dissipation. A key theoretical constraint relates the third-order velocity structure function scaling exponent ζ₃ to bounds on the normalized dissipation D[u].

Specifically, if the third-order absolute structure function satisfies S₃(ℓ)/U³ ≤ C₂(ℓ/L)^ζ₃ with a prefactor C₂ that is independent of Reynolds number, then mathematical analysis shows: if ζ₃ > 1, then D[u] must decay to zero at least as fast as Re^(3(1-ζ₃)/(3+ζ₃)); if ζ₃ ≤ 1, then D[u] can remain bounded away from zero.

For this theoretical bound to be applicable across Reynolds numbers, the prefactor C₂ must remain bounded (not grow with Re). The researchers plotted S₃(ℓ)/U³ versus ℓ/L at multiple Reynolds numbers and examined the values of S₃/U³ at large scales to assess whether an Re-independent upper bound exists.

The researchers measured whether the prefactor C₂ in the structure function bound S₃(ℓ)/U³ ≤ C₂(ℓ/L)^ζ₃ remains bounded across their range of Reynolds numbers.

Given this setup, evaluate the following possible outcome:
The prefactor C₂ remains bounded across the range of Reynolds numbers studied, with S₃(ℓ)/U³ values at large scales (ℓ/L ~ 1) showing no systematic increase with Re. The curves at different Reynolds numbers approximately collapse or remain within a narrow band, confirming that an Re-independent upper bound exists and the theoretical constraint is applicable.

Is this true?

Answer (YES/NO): YES